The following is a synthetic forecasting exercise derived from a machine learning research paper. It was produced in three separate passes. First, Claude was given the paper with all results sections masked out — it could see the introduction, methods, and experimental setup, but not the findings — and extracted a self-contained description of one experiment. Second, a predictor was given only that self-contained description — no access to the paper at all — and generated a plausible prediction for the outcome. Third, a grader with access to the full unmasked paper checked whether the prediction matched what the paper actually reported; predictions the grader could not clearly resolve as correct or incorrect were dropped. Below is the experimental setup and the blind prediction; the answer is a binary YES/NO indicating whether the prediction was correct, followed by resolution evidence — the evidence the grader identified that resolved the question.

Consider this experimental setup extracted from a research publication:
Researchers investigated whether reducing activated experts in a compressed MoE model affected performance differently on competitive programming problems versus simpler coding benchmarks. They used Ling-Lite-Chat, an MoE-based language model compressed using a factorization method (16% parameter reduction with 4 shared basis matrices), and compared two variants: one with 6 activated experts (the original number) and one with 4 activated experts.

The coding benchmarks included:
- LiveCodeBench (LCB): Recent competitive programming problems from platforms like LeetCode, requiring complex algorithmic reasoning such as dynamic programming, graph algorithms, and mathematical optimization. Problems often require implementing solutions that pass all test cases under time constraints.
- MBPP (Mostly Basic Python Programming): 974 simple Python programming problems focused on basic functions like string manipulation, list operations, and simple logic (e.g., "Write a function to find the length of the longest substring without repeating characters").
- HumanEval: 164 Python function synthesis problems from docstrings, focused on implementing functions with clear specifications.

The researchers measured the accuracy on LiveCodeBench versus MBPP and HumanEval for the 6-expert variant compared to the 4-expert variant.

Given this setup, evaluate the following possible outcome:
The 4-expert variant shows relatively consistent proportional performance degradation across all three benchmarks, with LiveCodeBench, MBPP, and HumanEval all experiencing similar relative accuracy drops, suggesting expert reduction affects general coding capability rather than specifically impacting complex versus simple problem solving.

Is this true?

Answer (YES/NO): NO